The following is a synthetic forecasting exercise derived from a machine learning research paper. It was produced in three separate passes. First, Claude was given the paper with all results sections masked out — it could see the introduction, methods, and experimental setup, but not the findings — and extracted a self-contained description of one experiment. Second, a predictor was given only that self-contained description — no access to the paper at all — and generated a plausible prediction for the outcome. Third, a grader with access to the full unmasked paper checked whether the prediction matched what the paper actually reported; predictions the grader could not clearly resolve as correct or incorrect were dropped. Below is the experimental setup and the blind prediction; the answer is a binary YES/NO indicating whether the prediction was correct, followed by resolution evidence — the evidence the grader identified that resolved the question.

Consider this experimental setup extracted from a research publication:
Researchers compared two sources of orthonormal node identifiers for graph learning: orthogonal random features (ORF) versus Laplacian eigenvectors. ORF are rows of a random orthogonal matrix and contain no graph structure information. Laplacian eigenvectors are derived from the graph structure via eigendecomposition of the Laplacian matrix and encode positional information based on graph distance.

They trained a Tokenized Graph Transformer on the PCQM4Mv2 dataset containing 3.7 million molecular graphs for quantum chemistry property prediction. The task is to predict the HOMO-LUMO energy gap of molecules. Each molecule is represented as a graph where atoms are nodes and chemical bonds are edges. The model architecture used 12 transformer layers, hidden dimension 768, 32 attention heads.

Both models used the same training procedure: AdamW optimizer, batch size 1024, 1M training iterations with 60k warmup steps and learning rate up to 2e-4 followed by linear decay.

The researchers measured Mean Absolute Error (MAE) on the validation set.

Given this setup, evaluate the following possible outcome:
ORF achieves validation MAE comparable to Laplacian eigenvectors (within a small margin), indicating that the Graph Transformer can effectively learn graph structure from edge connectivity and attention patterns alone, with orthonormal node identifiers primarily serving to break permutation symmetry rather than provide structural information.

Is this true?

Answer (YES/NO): NO